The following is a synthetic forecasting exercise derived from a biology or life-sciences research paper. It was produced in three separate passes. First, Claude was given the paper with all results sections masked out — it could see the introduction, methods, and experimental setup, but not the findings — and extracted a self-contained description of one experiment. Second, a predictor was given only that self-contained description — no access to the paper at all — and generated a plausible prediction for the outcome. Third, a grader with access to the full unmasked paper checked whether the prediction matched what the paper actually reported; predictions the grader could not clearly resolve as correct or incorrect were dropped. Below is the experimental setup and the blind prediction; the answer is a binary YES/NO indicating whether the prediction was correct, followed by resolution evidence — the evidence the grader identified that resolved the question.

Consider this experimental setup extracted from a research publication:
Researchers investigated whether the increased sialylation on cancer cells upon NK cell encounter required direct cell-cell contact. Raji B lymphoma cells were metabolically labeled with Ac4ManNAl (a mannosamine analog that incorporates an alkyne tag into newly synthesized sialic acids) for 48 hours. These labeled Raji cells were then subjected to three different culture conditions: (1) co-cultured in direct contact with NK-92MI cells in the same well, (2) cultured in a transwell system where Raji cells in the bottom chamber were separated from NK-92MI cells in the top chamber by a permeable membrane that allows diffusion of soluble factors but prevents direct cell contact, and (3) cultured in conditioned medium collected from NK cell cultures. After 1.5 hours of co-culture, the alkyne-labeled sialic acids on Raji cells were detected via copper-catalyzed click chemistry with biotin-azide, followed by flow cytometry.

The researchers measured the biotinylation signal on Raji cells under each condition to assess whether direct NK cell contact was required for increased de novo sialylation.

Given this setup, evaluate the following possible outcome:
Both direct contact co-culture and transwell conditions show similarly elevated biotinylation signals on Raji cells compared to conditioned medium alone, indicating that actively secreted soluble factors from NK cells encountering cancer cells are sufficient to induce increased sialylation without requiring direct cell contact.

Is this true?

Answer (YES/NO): NO